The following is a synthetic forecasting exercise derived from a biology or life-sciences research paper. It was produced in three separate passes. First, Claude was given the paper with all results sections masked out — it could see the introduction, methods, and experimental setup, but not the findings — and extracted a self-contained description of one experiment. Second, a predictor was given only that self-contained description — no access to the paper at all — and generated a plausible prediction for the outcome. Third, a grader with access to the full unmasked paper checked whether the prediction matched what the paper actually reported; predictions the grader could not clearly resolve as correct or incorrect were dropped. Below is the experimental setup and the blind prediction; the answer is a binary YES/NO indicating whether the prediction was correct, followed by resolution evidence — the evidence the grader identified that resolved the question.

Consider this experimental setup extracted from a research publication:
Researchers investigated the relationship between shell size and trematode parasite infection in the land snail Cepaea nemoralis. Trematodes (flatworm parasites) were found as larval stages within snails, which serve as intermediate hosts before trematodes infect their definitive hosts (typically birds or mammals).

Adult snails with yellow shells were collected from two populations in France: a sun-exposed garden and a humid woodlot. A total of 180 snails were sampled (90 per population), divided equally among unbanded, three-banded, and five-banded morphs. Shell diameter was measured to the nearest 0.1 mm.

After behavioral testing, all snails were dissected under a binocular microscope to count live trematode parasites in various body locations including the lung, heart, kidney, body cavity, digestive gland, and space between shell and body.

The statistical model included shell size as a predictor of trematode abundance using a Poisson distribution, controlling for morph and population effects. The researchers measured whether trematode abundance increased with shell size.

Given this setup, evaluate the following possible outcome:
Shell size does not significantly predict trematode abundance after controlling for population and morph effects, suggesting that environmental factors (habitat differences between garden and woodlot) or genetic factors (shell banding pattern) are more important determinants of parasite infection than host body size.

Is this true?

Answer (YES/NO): NO